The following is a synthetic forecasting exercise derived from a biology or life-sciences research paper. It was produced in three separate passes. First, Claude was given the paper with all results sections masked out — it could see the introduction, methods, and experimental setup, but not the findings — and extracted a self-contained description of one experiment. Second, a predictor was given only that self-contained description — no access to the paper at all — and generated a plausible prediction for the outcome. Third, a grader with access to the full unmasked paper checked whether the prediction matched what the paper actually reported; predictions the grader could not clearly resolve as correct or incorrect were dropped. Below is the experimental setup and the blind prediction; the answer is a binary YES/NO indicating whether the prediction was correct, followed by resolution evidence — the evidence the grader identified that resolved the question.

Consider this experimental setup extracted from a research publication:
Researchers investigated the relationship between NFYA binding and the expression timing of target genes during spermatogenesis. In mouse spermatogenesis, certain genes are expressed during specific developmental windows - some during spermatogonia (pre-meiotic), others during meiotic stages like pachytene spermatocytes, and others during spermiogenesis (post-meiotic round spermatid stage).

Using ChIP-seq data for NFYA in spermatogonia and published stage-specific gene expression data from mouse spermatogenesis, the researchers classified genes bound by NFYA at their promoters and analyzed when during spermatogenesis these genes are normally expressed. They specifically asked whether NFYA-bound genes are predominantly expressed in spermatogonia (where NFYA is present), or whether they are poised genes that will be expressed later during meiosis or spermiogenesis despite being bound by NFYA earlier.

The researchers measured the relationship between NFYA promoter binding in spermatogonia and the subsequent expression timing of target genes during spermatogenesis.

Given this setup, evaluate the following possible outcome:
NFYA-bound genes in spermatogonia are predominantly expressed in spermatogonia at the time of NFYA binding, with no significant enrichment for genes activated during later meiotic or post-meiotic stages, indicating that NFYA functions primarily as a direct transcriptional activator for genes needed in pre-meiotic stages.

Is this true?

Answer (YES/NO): NO